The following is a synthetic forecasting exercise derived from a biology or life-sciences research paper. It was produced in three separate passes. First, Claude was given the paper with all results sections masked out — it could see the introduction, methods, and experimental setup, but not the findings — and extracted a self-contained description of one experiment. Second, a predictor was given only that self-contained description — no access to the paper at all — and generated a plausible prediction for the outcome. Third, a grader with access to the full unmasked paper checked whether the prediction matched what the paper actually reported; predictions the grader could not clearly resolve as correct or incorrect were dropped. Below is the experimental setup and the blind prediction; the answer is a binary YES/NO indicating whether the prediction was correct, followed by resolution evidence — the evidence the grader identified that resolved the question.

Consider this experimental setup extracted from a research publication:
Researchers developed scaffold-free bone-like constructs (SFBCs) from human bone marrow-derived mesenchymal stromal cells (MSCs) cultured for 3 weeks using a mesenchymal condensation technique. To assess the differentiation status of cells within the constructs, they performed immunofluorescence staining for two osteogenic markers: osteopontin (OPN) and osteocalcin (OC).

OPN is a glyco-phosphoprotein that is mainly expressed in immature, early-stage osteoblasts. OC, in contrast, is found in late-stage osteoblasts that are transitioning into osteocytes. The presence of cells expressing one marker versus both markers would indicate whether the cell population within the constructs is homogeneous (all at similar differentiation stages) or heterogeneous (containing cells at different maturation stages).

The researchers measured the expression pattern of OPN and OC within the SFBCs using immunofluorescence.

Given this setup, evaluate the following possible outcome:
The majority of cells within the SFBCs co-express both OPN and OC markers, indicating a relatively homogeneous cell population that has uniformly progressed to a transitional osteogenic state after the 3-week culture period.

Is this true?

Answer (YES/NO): NO